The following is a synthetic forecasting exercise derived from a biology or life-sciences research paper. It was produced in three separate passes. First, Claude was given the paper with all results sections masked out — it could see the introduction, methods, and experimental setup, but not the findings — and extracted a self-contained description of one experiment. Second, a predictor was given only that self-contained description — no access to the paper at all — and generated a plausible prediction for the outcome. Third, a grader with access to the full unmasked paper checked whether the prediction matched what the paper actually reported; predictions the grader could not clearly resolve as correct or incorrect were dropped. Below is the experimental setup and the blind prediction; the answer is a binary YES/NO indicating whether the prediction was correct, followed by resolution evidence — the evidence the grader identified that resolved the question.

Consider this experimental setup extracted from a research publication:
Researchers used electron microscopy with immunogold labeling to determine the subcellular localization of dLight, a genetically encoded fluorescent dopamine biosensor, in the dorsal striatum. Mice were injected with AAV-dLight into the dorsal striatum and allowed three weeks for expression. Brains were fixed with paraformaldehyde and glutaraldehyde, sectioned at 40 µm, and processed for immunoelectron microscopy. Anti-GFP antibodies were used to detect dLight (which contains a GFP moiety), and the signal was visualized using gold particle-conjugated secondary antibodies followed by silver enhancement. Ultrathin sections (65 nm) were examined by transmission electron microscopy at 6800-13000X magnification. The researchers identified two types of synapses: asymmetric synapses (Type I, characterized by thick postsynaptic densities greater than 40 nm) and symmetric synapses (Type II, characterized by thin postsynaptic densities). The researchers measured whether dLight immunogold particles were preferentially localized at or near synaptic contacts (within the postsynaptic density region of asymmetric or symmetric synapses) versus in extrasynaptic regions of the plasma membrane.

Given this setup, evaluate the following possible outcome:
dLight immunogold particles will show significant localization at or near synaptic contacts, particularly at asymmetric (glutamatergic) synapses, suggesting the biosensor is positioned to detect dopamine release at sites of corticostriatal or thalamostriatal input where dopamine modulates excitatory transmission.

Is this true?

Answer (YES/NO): NO